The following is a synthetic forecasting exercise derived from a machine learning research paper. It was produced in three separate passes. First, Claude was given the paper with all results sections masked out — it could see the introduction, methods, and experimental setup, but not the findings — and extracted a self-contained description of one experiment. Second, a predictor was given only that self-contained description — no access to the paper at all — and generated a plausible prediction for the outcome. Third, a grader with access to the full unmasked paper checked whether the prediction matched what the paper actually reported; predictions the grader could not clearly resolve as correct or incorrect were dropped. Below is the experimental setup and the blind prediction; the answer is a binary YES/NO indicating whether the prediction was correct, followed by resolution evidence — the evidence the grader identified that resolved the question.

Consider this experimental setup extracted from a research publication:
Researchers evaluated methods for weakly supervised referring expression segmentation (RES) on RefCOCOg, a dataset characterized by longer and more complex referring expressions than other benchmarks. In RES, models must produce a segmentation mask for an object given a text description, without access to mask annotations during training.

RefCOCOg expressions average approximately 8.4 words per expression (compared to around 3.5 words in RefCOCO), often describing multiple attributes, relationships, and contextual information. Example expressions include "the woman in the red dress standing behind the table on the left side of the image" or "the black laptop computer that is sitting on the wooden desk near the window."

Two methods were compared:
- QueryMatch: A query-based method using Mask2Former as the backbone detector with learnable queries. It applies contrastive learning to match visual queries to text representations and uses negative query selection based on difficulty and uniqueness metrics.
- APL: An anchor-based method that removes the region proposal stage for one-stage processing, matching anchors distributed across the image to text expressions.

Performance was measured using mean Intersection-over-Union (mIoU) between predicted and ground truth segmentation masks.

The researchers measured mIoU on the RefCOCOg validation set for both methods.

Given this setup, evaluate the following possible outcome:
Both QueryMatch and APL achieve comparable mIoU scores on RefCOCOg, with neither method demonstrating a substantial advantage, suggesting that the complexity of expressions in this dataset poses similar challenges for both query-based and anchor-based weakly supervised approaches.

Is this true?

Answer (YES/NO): NO